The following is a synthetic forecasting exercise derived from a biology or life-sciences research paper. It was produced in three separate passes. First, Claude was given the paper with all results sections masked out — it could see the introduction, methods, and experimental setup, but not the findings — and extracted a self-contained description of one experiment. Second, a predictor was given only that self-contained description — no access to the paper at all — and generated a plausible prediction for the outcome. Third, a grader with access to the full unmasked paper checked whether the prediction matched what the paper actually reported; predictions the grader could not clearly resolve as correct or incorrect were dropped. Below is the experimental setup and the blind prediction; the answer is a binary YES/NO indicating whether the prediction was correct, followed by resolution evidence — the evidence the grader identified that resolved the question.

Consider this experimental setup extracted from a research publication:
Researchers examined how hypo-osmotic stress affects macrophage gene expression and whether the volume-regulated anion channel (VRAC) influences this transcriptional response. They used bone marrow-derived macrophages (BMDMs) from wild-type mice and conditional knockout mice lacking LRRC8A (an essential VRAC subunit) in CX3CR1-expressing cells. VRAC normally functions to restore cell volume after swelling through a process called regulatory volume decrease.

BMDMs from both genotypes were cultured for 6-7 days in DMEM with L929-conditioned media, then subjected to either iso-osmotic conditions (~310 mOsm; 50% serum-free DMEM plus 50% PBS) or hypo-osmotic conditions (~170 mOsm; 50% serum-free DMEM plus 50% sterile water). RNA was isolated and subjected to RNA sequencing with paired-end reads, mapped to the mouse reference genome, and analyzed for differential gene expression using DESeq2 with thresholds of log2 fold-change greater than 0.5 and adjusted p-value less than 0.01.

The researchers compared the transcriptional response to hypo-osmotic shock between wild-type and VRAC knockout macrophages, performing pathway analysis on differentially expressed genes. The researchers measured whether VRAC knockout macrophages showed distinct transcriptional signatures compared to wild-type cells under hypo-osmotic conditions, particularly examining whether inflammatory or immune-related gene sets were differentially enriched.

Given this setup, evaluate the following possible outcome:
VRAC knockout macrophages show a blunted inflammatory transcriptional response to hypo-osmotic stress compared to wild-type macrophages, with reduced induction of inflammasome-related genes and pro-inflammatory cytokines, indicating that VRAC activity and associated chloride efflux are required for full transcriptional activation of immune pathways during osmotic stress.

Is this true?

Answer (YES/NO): NO